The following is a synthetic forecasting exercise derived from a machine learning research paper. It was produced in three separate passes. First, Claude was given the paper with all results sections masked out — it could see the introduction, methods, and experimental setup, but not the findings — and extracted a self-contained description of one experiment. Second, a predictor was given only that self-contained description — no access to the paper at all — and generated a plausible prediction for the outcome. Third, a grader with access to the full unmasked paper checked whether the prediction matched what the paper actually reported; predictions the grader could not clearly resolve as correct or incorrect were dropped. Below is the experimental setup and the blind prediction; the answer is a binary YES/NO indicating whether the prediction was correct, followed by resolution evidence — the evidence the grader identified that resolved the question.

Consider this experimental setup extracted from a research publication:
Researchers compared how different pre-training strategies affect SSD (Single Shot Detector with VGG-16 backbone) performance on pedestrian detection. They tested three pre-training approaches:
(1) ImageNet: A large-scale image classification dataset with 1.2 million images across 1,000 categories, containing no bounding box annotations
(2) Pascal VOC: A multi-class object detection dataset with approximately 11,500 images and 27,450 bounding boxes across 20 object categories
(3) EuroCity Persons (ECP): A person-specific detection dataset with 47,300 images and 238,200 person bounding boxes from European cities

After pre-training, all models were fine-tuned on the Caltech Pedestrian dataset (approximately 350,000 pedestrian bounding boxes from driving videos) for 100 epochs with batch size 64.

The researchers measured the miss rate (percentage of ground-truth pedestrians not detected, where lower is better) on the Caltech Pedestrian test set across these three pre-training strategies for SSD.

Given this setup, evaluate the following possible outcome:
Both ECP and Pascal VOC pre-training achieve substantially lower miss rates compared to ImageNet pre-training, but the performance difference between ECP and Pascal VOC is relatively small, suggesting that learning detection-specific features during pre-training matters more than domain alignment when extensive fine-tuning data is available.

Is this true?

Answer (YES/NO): YES